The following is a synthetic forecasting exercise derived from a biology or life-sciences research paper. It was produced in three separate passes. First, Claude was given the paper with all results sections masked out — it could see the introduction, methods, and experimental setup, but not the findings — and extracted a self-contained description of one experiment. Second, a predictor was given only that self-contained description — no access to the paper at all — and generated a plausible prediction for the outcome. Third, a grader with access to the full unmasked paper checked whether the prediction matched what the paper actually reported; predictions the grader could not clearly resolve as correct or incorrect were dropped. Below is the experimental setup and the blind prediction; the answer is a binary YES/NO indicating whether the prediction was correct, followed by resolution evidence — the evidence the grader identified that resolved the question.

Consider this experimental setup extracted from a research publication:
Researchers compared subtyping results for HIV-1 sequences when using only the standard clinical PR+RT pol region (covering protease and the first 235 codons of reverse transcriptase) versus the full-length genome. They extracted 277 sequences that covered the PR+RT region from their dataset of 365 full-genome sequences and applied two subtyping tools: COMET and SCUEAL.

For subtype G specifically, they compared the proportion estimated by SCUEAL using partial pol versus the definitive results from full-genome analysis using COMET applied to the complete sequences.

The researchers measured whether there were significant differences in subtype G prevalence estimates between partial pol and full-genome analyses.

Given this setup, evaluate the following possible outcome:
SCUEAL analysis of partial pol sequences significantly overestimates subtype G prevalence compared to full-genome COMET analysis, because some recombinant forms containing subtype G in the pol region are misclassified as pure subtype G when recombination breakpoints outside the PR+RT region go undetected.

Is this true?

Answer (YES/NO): YES